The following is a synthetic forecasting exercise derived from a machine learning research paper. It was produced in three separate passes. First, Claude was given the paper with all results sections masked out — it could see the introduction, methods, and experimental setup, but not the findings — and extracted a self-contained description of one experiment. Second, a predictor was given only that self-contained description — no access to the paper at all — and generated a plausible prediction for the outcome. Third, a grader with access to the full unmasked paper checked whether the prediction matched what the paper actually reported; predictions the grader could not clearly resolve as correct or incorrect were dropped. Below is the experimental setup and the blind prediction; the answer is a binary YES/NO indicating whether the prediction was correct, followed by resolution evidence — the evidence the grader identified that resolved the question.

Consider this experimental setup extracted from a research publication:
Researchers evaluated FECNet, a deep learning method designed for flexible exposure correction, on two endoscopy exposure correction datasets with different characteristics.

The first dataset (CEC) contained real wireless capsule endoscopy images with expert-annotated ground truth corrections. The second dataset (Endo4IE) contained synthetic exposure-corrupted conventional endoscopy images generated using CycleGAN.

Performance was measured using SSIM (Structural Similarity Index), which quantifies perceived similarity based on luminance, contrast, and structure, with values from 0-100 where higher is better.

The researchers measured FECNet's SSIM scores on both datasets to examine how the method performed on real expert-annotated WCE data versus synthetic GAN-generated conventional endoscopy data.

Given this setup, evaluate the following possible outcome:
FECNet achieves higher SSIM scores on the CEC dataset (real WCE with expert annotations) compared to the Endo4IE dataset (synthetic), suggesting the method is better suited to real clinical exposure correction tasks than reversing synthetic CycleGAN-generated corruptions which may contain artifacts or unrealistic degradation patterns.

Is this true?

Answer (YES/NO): YES